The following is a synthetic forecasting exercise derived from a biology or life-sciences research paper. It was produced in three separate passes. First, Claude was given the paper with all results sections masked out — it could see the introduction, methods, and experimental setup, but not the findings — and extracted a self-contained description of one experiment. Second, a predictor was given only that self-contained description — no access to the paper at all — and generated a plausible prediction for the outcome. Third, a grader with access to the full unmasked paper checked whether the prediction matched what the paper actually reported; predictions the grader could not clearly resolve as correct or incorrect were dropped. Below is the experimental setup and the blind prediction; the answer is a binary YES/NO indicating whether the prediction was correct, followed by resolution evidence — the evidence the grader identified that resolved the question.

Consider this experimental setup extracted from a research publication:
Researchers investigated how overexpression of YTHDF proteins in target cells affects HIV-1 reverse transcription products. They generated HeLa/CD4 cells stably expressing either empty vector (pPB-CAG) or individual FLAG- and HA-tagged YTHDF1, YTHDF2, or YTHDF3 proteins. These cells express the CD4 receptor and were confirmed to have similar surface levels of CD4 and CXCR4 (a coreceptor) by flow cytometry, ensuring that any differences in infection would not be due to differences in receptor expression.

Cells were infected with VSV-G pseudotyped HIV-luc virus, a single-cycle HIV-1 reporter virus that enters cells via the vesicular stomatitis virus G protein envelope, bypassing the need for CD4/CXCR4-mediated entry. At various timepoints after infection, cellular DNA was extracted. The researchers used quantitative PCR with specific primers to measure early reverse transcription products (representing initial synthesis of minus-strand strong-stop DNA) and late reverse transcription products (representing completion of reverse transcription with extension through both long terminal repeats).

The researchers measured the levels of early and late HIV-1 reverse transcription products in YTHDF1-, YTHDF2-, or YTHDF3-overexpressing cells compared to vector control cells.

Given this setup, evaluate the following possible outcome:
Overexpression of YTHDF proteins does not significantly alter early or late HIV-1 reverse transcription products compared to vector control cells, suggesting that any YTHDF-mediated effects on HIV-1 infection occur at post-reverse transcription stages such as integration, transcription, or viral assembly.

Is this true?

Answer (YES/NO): NO